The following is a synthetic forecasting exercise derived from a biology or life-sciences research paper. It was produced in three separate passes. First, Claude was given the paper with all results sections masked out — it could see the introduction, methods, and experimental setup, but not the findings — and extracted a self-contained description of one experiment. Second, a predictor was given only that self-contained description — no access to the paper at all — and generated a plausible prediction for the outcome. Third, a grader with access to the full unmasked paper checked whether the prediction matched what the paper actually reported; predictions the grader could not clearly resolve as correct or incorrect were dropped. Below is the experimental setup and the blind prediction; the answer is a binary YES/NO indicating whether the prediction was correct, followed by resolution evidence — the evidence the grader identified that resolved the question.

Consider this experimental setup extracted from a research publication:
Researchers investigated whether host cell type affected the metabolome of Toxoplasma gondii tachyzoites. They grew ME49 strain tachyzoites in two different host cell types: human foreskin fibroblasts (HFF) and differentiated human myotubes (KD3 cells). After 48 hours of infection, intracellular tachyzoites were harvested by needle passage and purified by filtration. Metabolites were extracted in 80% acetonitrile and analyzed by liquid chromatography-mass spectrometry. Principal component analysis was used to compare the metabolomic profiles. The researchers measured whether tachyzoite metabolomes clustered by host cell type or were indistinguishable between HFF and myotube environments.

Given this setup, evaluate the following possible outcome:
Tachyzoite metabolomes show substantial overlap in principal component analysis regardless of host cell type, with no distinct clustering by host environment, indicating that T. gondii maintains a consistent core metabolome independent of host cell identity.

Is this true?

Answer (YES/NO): NO